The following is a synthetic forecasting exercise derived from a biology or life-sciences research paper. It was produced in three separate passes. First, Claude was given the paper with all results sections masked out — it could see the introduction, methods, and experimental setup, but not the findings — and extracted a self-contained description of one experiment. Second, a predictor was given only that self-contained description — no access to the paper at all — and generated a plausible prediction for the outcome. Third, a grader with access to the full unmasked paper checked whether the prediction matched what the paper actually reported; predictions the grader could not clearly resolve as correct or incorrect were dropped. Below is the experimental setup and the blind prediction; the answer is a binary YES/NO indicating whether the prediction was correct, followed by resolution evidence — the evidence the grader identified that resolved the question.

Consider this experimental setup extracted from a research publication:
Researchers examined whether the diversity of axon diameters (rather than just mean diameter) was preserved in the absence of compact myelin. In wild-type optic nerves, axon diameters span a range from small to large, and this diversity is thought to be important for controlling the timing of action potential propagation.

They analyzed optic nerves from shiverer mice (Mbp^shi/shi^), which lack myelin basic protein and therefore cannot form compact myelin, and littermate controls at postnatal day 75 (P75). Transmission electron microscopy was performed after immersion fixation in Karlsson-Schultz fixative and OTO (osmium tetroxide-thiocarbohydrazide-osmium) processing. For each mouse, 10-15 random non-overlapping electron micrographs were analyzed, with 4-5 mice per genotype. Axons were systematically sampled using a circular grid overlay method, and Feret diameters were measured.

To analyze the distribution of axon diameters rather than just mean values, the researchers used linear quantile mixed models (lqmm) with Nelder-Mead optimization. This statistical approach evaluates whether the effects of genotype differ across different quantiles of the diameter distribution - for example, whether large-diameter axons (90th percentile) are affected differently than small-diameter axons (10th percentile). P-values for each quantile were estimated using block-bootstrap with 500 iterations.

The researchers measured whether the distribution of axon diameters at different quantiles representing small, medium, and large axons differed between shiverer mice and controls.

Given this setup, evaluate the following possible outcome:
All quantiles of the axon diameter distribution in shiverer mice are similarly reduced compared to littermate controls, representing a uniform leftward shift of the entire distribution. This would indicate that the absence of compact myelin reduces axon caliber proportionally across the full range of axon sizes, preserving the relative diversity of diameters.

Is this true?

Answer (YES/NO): NO